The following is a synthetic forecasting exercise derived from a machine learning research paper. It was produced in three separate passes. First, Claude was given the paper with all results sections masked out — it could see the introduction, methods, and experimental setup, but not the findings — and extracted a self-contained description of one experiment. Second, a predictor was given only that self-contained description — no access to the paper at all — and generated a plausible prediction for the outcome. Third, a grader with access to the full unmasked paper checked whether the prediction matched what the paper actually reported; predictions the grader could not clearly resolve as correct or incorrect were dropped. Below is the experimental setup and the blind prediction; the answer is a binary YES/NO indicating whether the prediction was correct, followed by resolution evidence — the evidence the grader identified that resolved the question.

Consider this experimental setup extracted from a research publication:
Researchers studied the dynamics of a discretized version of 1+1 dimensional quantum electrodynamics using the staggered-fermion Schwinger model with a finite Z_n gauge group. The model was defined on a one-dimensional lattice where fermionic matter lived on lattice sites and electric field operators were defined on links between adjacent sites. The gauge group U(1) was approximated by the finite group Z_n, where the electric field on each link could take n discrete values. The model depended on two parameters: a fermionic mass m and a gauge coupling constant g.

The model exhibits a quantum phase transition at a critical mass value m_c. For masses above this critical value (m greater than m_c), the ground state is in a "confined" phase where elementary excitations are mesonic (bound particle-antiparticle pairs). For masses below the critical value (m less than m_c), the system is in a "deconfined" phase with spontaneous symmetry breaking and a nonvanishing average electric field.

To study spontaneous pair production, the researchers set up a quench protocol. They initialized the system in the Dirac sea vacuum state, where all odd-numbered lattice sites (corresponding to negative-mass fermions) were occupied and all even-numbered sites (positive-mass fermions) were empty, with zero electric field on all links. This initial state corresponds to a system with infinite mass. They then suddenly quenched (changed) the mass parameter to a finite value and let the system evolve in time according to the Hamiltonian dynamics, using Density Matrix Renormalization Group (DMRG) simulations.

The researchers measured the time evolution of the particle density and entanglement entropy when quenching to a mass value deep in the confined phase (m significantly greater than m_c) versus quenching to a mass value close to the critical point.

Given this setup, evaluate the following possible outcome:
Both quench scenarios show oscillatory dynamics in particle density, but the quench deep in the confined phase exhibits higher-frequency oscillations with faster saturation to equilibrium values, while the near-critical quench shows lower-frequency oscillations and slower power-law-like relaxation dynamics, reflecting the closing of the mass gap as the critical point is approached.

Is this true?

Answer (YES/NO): NO